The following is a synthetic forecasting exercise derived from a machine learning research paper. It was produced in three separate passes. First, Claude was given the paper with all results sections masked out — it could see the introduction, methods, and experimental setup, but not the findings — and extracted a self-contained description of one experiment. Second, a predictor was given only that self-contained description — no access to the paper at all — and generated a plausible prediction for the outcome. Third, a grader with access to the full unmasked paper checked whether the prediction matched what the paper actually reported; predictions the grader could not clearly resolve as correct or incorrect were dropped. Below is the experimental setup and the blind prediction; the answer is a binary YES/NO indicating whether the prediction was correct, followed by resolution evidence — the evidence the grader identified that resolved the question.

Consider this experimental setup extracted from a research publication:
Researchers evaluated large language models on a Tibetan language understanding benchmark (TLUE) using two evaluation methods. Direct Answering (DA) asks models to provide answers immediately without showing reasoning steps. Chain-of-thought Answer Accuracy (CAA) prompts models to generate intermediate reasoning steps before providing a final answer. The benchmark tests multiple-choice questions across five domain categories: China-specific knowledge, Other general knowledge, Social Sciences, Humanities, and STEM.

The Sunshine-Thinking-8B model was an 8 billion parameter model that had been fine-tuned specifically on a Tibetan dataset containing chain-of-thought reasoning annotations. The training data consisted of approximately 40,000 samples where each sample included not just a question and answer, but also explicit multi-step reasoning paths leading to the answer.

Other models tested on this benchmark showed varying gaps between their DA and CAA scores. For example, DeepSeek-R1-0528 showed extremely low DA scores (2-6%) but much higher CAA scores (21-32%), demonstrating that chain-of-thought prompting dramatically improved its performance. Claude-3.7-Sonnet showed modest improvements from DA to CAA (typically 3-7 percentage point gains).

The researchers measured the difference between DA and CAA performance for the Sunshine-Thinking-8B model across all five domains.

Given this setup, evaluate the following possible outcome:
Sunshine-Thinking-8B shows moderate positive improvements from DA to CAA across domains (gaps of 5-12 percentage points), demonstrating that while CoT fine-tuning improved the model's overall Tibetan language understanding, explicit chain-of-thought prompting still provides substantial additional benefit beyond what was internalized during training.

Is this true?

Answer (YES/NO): NO